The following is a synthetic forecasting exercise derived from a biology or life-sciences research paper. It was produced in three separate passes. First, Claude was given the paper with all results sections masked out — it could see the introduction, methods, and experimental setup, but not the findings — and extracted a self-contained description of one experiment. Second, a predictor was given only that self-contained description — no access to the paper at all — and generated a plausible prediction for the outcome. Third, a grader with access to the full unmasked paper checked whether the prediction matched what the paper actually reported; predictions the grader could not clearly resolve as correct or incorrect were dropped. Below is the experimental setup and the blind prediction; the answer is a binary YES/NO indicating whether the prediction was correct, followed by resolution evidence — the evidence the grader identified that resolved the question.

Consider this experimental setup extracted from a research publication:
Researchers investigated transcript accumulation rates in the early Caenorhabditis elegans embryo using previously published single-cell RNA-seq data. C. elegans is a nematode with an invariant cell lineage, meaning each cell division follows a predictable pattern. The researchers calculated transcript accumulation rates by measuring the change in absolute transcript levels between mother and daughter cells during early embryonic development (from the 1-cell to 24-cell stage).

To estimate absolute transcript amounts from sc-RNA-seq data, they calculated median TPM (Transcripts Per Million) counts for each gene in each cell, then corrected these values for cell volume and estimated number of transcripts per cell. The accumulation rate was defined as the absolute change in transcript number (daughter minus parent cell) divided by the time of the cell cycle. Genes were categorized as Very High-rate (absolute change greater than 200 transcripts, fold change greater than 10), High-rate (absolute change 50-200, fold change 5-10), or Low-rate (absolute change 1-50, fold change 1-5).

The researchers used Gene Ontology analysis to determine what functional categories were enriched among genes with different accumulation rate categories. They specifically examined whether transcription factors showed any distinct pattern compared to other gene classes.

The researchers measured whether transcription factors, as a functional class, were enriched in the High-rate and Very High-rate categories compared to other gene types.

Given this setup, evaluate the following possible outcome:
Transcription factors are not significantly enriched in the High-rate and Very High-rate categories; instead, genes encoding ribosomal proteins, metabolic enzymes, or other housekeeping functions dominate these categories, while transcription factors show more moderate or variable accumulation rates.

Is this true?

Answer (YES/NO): NO